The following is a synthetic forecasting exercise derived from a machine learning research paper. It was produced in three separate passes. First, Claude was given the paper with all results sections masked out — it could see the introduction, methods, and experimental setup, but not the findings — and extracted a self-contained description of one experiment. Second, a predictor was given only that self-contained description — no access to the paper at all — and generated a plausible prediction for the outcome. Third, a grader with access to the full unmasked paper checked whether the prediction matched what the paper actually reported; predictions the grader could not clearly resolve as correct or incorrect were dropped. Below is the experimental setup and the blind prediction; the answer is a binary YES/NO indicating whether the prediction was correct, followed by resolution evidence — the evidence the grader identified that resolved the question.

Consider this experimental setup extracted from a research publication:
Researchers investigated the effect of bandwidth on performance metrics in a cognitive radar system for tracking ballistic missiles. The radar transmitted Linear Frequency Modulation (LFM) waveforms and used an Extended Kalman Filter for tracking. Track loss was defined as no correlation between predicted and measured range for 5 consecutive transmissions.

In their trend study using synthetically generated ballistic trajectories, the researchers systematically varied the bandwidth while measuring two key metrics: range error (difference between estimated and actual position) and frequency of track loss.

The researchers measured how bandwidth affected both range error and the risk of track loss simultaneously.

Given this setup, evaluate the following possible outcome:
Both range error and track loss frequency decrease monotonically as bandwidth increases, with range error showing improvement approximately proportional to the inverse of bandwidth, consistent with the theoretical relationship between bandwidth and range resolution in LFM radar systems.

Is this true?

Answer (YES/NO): NO